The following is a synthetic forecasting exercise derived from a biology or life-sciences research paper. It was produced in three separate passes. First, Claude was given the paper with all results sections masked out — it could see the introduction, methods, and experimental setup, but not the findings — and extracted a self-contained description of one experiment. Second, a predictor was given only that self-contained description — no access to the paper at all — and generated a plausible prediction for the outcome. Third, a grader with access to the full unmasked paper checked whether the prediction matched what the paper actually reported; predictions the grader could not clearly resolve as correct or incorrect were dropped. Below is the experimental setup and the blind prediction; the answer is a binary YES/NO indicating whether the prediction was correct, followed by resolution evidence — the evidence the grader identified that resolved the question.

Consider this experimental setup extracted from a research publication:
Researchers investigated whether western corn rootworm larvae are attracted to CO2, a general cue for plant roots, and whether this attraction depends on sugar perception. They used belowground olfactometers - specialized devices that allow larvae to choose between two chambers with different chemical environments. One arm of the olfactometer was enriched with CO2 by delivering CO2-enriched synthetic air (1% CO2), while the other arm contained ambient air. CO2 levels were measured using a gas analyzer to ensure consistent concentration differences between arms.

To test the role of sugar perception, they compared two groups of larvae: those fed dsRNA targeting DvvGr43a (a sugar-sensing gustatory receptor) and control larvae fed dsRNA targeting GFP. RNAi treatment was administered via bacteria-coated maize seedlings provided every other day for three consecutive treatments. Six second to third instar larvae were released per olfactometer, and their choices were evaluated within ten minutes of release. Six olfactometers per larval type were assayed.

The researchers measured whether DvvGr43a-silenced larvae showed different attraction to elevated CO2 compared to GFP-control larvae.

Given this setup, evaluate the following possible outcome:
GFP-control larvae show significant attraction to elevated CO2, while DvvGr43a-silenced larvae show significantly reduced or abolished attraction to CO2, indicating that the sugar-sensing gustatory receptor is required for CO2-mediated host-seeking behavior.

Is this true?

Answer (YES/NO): NO